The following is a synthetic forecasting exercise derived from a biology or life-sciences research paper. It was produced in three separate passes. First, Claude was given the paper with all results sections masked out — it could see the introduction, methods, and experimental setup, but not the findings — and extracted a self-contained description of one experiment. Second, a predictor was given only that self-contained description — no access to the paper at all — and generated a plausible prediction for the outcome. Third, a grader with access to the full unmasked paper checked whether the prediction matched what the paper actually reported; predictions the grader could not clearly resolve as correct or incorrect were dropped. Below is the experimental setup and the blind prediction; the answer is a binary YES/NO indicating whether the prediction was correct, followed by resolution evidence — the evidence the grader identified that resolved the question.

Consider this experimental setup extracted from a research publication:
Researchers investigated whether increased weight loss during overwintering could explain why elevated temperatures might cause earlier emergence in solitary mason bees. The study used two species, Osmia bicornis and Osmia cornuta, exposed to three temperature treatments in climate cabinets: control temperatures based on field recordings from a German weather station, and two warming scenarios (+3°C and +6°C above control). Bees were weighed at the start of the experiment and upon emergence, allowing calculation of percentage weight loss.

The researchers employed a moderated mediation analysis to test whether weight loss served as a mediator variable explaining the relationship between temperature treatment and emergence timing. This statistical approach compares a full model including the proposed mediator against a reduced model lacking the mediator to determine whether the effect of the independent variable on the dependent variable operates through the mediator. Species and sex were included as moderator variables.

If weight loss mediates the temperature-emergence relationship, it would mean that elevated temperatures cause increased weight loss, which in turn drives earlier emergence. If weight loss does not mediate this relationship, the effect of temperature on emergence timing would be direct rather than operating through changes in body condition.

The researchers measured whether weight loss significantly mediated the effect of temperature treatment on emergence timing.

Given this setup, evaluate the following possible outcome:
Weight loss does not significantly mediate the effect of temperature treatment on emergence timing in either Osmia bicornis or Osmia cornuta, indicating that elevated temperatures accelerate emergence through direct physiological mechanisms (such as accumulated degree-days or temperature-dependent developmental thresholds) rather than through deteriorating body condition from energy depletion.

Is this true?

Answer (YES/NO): NO